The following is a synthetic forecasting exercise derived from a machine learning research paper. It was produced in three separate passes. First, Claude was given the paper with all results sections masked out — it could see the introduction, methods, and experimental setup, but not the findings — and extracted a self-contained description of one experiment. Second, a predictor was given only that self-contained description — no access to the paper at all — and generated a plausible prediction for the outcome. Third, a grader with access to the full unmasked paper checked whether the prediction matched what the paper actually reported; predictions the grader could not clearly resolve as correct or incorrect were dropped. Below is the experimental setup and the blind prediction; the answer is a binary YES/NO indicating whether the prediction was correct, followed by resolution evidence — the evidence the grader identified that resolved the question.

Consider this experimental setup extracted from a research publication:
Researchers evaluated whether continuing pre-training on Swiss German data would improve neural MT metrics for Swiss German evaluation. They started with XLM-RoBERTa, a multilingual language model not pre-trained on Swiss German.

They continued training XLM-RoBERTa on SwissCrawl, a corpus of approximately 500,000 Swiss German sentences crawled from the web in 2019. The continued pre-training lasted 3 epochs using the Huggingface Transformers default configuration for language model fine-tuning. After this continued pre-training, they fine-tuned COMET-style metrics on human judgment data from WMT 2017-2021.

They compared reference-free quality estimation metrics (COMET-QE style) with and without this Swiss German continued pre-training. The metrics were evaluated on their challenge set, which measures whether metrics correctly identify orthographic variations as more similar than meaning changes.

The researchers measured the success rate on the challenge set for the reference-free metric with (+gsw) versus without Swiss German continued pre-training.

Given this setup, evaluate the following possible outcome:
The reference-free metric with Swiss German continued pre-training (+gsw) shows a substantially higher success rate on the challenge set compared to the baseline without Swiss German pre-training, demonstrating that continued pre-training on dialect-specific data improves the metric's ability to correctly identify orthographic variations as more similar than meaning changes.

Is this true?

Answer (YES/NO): YES